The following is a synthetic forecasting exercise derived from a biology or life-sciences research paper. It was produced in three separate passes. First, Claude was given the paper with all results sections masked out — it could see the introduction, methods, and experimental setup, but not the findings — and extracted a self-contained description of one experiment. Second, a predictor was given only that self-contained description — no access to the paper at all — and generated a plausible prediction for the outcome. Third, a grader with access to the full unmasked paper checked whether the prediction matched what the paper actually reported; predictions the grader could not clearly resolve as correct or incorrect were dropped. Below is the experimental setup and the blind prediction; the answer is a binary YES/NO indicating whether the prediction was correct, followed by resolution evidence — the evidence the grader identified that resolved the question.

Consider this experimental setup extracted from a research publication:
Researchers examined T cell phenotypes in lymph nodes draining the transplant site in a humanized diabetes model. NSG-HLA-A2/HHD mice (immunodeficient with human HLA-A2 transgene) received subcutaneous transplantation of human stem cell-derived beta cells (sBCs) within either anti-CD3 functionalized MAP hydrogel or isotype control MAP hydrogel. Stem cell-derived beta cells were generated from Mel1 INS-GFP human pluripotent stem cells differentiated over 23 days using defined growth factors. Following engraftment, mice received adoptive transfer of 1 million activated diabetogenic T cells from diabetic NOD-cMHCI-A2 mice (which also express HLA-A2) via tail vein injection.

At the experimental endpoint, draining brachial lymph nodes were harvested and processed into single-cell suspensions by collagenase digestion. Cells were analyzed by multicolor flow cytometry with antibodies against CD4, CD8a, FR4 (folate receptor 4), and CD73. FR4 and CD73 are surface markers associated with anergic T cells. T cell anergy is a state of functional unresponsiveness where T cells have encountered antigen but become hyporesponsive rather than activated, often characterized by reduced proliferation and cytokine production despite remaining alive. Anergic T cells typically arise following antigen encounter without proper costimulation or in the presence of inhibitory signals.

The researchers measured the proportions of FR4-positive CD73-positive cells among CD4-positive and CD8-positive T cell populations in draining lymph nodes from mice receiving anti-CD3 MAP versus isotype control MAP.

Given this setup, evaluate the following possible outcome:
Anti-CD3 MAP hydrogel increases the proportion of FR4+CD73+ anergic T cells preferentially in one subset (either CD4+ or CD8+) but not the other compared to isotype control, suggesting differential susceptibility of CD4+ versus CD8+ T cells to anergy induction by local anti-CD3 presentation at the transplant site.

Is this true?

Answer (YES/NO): NO